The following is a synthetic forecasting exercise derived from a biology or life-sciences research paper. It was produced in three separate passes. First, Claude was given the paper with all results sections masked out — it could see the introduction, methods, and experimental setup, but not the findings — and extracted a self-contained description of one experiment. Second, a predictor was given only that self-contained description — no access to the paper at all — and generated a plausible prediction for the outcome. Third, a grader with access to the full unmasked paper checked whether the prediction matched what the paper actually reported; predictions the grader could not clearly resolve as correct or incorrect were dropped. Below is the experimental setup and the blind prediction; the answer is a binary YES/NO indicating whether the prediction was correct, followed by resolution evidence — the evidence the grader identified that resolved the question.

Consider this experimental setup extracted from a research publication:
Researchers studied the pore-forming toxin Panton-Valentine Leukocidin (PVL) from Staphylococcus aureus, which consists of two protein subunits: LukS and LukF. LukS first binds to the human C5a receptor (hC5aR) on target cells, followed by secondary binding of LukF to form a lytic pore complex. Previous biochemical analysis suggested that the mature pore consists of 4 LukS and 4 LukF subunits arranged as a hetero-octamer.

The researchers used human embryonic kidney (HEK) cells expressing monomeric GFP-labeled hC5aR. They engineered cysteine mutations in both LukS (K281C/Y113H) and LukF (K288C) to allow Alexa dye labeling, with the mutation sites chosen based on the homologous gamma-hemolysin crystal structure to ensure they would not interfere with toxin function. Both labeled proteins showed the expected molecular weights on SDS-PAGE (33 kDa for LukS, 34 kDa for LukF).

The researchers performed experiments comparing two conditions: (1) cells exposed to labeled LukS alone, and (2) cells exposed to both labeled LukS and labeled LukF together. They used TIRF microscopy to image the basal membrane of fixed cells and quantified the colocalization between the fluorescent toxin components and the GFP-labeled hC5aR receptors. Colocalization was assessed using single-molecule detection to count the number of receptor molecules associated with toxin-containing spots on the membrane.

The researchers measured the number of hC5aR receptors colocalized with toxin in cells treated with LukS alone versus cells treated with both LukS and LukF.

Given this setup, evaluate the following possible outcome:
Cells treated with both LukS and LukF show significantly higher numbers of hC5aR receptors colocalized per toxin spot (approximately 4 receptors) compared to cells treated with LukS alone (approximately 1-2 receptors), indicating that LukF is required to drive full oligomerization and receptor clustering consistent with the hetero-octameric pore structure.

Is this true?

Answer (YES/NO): NO